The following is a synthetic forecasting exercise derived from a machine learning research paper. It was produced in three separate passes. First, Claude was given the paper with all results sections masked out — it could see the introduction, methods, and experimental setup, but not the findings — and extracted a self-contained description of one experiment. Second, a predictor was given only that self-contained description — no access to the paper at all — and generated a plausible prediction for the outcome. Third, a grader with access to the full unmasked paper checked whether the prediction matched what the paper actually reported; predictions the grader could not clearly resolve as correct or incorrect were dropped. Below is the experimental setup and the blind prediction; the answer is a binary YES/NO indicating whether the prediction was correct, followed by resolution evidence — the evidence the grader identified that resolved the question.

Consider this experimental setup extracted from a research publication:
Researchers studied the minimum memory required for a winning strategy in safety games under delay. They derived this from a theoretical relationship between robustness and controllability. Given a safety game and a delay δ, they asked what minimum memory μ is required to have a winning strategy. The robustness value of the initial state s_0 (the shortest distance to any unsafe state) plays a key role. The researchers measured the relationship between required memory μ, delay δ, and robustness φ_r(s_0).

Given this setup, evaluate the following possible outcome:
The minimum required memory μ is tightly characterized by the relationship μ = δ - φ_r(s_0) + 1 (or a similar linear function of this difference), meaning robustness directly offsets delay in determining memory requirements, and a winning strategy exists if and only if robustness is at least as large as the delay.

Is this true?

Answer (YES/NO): NO